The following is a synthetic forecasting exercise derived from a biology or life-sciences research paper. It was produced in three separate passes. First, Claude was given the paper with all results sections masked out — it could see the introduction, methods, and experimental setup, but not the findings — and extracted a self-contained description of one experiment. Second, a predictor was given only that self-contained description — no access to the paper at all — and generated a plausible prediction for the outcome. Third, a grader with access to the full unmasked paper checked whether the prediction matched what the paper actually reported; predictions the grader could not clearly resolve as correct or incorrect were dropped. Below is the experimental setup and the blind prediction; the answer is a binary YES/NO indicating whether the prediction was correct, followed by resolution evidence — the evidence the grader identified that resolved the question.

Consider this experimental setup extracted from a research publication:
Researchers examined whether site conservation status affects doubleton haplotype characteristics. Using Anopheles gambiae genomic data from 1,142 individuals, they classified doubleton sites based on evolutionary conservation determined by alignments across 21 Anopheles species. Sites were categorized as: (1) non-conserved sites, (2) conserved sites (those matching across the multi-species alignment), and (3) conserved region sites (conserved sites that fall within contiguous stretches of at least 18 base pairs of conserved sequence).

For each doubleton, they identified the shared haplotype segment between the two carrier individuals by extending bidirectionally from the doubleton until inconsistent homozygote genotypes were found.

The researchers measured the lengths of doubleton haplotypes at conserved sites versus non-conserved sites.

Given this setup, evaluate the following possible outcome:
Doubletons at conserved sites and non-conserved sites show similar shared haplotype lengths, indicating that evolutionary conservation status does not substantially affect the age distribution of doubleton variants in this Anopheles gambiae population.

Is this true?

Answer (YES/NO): NO